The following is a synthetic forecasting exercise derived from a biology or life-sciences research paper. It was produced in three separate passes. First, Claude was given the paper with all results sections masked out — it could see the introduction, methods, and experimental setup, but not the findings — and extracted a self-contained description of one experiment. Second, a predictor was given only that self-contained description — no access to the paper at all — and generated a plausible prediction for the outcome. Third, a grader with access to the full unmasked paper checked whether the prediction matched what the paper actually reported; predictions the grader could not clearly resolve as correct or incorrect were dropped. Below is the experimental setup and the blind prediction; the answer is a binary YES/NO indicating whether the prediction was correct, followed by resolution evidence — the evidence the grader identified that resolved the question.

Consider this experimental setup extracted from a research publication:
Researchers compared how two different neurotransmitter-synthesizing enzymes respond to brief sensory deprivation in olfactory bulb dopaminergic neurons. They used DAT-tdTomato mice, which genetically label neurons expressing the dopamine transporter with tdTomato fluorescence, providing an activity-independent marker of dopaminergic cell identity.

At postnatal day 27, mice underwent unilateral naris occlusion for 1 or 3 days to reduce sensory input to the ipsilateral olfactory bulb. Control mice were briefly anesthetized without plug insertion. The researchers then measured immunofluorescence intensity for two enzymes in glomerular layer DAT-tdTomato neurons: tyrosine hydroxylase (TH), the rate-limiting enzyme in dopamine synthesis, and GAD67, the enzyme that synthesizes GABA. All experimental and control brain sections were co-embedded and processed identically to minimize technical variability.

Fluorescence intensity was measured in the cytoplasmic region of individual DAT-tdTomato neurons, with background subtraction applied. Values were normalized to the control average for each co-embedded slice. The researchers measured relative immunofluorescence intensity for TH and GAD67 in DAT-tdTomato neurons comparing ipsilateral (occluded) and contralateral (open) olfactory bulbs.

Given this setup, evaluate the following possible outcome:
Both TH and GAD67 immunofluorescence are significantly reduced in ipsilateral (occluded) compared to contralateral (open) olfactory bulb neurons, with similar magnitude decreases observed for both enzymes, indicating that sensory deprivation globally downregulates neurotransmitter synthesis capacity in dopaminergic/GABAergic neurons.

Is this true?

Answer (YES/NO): NO